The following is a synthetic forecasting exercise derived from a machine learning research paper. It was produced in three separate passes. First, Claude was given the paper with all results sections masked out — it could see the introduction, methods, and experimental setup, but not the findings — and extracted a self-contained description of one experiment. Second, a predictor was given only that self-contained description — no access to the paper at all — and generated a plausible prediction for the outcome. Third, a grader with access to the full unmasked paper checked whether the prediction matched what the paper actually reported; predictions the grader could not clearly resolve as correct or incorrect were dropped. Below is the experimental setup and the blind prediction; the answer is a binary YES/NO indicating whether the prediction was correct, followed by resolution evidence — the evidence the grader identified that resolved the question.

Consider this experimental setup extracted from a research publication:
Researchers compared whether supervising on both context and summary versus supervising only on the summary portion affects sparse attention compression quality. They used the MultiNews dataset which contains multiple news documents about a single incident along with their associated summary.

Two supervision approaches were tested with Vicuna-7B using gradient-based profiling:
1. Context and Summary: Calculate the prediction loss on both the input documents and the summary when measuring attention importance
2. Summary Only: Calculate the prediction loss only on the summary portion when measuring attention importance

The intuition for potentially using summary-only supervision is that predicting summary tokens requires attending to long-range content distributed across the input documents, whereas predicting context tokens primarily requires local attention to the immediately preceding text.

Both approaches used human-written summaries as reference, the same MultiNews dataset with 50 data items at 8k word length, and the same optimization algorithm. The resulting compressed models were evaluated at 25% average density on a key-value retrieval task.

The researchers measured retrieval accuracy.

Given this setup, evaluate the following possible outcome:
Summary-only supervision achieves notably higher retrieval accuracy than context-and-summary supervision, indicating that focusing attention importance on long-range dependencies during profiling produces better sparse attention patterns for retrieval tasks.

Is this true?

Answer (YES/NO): YES